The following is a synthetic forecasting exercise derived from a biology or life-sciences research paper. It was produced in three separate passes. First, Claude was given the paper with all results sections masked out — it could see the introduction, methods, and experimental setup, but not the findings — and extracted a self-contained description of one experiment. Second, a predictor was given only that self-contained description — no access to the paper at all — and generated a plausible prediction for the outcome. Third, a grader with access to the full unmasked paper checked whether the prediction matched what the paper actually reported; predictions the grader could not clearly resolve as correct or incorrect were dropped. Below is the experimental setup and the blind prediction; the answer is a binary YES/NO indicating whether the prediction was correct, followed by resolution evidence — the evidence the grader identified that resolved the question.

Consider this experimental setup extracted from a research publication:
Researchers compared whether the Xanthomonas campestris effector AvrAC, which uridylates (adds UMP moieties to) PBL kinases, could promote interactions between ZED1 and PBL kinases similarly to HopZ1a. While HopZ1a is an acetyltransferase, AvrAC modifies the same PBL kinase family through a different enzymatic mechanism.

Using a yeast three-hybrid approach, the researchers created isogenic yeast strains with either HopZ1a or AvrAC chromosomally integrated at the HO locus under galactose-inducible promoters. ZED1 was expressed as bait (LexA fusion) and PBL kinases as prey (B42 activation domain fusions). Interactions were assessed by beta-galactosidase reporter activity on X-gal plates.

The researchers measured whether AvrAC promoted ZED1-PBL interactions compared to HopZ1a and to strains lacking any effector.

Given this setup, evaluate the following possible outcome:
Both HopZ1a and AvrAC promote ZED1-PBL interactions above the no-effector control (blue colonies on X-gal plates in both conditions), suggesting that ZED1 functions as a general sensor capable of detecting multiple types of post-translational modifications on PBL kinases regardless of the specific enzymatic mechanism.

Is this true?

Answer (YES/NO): NO